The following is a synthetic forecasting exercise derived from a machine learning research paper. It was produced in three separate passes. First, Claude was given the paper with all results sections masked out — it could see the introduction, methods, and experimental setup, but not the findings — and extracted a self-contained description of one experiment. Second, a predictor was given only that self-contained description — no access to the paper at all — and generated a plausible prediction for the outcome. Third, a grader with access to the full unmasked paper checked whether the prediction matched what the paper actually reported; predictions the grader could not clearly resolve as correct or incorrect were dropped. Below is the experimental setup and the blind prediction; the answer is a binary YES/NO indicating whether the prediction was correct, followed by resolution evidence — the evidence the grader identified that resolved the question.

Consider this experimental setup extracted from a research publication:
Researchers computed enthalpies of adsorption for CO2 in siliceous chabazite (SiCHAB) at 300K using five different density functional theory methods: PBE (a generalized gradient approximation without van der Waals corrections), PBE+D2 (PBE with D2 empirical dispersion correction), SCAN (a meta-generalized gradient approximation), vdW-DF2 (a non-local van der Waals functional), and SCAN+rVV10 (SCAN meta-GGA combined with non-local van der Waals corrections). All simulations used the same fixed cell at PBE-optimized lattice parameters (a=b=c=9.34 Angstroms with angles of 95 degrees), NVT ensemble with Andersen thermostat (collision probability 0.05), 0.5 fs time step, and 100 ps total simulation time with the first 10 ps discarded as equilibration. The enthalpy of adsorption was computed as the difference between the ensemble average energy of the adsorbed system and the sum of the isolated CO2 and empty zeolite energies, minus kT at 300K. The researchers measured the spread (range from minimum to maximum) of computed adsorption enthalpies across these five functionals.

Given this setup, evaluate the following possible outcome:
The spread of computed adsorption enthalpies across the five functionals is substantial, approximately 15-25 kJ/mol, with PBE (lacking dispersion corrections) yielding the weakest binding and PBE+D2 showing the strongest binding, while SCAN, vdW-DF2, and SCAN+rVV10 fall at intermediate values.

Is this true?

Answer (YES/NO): NO